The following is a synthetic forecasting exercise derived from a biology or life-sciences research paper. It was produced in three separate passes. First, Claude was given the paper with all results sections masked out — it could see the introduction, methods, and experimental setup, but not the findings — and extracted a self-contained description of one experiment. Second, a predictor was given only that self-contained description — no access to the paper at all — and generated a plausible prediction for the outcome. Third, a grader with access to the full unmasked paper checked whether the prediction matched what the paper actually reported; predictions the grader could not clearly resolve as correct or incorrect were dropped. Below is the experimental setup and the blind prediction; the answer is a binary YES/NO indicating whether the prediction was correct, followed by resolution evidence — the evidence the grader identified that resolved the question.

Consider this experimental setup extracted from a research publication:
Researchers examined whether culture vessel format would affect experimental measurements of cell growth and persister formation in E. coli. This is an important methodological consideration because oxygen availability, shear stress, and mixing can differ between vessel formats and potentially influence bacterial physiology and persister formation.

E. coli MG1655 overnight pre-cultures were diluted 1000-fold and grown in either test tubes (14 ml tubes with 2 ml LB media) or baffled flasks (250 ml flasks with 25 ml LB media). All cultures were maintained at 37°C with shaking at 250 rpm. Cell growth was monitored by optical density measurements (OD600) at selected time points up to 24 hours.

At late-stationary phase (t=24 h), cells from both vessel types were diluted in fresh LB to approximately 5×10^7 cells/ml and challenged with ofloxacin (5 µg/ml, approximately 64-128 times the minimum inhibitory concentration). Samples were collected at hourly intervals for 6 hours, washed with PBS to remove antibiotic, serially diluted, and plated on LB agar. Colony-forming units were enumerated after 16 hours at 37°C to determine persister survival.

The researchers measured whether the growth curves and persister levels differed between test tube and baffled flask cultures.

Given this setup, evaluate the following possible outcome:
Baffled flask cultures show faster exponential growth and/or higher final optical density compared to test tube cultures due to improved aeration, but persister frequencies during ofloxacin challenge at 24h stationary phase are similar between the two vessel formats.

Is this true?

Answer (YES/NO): NO